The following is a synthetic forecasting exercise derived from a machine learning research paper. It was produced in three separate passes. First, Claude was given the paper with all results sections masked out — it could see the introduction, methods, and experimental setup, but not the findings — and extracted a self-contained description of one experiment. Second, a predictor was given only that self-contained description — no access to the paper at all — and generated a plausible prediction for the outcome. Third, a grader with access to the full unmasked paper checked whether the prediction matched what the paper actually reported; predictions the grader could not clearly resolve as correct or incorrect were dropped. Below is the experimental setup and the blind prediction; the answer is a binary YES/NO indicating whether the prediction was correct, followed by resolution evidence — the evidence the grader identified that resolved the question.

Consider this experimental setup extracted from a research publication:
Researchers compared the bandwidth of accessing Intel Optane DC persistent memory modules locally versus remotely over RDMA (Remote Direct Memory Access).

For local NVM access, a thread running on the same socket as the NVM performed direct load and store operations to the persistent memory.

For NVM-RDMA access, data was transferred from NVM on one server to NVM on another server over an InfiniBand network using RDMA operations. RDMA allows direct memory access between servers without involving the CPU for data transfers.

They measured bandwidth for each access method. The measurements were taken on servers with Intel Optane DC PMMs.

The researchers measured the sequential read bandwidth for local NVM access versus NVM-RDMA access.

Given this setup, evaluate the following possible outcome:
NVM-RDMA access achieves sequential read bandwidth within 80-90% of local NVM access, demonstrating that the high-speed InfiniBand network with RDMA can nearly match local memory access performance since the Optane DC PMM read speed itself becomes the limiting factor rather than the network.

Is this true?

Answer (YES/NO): NO